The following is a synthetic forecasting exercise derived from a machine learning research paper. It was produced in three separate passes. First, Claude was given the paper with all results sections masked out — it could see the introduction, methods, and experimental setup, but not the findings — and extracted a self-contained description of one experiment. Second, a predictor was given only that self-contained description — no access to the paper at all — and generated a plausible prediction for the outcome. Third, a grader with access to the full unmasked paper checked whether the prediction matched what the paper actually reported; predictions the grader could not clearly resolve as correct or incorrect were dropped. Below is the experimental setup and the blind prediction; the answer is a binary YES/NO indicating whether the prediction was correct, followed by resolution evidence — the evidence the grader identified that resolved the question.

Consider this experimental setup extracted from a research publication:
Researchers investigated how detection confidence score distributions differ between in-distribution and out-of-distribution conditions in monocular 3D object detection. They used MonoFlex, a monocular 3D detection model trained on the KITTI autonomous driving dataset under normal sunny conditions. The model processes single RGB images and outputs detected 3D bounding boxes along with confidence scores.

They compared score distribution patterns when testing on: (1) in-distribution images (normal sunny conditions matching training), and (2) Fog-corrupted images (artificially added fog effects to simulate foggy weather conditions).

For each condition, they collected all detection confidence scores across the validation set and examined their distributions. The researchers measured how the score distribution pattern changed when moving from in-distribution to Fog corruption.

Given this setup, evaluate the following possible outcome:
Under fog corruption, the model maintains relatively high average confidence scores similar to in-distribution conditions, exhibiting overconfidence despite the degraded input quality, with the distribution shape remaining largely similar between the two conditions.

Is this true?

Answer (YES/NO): NO